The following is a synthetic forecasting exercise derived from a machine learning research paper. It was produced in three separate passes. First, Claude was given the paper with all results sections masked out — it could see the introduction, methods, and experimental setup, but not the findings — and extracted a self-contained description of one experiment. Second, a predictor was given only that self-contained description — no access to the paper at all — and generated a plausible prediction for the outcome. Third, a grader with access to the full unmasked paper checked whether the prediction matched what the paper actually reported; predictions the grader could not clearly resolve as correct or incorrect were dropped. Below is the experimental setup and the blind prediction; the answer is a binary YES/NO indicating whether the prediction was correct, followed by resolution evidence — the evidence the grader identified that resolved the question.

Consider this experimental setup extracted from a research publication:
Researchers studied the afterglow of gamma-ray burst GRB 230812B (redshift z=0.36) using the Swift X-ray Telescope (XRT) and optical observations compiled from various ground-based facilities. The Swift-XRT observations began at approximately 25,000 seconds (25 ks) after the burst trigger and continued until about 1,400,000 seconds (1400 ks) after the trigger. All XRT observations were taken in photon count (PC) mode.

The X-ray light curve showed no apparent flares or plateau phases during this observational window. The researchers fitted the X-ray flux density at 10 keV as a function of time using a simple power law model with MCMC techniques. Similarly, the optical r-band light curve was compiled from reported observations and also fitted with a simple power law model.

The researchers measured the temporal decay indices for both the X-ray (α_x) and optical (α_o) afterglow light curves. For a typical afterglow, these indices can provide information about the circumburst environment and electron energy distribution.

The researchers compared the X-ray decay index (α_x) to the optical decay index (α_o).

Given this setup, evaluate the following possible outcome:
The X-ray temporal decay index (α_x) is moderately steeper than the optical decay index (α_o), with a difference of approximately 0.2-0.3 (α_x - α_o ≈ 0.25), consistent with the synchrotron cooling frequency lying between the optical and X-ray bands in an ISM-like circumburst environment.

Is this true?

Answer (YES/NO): NO